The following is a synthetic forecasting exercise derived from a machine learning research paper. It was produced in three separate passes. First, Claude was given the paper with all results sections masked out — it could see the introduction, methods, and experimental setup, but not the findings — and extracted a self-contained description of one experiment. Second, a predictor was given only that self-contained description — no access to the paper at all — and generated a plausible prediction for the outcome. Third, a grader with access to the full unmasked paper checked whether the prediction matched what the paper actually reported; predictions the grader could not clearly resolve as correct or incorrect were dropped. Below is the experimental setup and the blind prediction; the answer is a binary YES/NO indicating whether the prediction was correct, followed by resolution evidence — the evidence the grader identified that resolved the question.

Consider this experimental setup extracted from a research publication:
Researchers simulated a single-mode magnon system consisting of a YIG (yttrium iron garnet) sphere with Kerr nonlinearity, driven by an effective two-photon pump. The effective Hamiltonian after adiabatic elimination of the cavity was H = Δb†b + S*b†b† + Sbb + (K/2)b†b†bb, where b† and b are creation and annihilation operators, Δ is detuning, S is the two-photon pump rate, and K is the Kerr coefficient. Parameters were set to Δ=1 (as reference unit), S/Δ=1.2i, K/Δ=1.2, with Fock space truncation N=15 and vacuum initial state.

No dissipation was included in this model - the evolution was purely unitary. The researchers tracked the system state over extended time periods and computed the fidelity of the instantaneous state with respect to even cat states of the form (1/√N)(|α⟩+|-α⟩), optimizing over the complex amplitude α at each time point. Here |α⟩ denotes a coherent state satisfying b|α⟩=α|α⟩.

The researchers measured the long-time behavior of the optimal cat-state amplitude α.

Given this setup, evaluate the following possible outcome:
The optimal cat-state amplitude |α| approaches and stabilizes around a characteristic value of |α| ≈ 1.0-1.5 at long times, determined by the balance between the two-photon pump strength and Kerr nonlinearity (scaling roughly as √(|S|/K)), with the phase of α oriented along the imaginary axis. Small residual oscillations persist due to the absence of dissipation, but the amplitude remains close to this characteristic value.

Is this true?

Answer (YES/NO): NO